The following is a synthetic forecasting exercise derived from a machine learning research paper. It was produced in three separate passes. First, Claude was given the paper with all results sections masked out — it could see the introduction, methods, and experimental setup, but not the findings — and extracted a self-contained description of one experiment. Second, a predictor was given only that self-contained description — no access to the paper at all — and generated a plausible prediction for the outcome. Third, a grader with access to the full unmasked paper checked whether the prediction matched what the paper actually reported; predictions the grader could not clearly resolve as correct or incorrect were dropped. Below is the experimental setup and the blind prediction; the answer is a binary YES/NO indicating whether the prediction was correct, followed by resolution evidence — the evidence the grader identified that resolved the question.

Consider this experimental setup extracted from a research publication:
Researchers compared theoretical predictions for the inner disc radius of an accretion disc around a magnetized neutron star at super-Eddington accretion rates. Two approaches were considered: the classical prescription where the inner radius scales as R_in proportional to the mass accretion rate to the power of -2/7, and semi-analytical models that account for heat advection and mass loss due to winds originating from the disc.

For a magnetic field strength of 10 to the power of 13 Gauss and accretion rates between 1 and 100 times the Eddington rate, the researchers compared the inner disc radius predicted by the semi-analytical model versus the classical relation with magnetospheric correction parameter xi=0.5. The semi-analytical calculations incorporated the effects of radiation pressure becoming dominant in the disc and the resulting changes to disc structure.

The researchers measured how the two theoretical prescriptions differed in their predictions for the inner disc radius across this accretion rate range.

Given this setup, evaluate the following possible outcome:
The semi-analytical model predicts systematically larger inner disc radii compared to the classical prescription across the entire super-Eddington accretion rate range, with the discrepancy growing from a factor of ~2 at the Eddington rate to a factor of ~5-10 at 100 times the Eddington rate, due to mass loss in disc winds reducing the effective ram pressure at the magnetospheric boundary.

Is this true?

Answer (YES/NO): NO